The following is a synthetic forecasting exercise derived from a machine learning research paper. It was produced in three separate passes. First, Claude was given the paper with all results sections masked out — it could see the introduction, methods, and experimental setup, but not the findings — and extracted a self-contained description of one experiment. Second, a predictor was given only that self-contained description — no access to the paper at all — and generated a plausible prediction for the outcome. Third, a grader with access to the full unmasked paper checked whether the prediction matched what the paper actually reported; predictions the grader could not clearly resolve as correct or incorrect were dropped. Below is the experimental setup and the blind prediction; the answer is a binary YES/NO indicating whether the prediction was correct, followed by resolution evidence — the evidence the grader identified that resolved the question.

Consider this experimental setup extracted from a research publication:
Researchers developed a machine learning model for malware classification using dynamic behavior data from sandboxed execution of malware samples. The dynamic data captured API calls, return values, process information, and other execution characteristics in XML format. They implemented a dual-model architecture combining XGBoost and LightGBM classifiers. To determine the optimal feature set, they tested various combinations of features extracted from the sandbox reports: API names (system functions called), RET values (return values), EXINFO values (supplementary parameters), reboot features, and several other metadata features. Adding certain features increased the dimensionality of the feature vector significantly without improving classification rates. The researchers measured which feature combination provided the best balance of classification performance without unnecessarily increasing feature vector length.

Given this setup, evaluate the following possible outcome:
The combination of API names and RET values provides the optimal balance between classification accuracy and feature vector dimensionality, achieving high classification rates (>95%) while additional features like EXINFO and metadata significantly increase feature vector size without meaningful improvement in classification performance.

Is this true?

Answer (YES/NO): NO